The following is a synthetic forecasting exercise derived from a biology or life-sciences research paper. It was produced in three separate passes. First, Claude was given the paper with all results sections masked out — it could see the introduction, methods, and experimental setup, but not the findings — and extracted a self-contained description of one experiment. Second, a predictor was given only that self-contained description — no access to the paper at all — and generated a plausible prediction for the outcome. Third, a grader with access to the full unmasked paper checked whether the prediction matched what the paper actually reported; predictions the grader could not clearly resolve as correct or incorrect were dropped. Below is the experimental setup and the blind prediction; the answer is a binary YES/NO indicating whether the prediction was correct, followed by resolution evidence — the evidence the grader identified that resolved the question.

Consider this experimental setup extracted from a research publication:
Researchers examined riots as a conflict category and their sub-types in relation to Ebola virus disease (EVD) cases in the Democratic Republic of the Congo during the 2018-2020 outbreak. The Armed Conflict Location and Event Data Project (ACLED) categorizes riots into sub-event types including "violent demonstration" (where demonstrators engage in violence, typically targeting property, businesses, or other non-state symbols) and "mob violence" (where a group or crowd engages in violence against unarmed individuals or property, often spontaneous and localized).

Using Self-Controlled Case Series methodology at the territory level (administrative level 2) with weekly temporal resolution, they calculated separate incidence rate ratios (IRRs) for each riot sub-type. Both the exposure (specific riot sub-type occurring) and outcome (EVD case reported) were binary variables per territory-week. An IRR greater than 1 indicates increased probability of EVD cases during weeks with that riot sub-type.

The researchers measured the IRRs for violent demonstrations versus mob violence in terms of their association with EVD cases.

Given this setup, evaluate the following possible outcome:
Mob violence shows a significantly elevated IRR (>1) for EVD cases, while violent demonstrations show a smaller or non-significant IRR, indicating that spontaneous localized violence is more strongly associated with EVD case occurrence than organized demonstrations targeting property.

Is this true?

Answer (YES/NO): NO